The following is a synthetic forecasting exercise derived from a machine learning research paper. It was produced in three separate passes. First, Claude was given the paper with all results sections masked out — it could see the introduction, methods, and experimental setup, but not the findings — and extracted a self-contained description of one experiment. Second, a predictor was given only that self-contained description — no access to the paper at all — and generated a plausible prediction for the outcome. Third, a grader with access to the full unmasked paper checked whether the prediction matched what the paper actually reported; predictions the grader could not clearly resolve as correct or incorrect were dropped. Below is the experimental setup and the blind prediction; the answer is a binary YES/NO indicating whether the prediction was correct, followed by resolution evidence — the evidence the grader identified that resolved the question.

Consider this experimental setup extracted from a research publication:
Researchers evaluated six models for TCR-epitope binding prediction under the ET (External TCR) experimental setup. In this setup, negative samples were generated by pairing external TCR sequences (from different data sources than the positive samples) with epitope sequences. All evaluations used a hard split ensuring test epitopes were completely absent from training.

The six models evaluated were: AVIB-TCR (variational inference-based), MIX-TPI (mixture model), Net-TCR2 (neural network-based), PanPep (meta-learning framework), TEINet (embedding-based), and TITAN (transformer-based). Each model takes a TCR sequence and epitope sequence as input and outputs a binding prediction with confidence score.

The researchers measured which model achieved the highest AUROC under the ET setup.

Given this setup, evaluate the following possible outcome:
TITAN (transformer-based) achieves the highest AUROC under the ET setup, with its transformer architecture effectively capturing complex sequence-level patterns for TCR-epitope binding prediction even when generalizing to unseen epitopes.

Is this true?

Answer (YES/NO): NO